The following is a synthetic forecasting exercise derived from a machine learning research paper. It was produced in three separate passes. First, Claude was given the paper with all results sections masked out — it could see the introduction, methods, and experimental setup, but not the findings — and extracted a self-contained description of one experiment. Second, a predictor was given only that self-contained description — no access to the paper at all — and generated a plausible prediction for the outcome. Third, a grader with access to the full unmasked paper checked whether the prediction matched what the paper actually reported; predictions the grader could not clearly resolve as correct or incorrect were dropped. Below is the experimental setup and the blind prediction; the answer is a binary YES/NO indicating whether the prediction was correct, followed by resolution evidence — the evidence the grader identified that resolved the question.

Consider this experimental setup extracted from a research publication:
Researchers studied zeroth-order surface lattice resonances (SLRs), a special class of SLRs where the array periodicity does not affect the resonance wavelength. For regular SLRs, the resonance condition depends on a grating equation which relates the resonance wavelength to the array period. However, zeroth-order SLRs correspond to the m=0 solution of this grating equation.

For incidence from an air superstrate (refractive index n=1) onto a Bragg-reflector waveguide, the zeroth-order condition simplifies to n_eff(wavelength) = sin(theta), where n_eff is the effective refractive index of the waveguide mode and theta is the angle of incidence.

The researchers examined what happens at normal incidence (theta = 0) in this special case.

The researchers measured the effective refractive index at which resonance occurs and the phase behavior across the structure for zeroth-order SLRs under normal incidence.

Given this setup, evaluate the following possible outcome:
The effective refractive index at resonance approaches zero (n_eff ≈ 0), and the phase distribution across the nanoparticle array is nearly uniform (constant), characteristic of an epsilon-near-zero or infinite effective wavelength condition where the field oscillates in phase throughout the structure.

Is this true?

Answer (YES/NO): YES